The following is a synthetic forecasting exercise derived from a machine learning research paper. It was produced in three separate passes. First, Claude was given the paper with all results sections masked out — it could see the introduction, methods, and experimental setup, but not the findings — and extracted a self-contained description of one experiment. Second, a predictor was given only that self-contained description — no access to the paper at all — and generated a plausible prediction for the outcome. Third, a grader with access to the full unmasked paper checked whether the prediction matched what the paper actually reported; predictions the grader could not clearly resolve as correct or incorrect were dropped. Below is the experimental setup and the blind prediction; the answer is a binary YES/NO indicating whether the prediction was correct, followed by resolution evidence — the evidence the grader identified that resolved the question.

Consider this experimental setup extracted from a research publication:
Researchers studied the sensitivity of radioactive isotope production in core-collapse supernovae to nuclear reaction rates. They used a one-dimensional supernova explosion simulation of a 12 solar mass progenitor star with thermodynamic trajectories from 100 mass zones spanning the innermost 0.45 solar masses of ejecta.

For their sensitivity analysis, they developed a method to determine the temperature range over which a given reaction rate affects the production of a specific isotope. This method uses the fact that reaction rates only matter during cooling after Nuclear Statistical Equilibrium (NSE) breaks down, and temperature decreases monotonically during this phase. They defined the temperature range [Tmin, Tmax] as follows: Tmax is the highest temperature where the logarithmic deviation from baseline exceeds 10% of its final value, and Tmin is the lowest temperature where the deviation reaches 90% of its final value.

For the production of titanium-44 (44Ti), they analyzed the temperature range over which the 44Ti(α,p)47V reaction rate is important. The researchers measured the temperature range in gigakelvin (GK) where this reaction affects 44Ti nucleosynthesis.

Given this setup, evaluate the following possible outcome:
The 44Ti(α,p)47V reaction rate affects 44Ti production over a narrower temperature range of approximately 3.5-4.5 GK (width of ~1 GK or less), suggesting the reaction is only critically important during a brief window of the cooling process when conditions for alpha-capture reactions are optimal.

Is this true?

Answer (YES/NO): NO